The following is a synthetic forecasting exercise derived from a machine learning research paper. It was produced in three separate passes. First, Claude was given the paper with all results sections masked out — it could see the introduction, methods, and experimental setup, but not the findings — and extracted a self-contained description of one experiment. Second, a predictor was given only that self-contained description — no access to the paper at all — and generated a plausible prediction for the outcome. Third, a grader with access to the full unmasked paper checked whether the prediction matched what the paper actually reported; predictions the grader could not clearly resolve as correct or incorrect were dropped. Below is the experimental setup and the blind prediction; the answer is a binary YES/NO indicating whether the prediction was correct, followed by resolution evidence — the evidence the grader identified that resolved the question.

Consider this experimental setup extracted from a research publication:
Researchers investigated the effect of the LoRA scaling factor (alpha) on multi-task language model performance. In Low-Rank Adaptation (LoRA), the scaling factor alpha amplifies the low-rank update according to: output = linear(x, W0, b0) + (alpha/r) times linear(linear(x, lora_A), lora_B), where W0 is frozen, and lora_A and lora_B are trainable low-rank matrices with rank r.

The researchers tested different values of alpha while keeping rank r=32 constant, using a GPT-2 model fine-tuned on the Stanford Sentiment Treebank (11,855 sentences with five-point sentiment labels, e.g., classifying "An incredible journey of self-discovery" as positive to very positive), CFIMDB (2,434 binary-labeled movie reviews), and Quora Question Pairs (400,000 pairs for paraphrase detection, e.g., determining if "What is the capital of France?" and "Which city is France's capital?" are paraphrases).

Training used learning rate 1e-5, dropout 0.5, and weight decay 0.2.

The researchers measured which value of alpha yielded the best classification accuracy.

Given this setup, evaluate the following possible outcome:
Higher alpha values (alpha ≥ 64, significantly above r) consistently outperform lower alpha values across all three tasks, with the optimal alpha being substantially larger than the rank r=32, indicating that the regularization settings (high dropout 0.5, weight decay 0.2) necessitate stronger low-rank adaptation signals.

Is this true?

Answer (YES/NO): NO